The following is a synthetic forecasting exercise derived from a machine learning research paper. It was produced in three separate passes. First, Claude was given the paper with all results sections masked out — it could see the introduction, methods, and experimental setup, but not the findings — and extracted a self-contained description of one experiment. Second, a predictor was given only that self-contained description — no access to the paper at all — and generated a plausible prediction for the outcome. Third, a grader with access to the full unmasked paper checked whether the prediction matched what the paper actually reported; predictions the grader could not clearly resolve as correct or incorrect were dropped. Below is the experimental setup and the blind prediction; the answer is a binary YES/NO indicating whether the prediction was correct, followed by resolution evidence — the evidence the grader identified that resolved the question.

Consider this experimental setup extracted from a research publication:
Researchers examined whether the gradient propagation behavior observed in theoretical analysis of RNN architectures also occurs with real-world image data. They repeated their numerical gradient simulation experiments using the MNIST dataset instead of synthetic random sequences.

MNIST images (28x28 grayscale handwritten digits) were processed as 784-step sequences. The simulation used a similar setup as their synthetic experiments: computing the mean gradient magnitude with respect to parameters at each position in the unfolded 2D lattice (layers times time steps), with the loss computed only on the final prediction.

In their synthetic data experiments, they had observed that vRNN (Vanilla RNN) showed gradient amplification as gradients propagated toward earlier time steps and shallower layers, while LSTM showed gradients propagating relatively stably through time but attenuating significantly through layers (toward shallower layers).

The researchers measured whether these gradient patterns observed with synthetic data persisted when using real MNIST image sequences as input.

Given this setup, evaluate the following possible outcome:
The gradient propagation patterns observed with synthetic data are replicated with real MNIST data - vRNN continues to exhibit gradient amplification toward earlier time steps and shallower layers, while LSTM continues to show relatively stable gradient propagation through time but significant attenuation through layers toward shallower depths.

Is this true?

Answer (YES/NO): YES